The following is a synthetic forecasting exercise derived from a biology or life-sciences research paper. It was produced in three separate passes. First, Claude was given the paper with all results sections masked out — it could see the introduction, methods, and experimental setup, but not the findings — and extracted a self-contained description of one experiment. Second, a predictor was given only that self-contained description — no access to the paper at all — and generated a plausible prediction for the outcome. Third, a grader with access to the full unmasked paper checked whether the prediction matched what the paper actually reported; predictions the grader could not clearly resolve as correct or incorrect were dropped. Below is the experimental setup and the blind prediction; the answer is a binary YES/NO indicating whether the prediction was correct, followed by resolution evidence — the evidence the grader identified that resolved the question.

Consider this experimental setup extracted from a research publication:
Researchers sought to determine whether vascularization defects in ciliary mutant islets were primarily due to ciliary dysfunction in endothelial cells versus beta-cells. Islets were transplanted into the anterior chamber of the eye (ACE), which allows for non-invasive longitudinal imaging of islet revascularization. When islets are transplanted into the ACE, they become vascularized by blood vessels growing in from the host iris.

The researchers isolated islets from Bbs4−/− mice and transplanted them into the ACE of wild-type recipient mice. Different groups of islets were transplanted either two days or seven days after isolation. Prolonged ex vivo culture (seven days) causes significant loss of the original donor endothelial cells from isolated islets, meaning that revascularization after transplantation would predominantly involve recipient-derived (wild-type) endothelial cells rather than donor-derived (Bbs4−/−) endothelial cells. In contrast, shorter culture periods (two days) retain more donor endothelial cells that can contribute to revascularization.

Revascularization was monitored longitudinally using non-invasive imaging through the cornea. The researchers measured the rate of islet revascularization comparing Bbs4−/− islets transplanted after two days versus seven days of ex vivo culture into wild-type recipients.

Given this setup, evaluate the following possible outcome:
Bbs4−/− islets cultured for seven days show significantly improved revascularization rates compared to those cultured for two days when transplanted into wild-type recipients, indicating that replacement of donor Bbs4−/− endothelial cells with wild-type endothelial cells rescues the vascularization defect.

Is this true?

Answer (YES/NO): YES